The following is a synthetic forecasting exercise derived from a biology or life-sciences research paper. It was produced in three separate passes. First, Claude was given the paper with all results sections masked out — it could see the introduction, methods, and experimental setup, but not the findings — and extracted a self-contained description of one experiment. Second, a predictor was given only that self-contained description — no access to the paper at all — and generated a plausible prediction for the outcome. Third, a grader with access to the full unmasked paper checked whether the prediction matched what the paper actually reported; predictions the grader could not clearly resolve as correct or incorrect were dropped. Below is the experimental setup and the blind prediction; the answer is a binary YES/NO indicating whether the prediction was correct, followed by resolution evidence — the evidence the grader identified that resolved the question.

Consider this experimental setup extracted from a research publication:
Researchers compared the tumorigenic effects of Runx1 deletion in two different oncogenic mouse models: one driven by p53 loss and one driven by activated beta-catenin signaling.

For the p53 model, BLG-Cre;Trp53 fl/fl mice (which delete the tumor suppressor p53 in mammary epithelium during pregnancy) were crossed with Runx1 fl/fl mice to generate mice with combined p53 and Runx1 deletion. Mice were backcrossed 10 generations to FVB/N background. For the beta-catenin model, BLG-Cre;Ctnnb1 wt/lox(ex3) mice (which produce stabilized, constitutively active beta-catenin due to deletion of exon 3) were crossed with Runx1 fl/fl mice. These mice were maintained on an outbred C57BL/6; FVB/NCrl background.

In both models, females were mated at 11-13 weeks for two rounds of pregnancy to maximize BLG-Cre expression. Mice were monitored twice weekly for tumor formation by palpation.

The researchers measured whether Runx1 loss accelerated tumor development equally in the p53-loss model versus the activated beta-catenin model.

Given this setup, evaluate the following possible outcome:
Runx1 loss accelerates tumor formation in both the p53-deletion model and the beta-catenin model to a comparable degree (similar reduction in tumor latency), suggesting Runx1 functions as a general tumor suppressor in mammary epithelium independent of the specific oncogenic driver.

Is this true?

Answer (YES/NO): NO